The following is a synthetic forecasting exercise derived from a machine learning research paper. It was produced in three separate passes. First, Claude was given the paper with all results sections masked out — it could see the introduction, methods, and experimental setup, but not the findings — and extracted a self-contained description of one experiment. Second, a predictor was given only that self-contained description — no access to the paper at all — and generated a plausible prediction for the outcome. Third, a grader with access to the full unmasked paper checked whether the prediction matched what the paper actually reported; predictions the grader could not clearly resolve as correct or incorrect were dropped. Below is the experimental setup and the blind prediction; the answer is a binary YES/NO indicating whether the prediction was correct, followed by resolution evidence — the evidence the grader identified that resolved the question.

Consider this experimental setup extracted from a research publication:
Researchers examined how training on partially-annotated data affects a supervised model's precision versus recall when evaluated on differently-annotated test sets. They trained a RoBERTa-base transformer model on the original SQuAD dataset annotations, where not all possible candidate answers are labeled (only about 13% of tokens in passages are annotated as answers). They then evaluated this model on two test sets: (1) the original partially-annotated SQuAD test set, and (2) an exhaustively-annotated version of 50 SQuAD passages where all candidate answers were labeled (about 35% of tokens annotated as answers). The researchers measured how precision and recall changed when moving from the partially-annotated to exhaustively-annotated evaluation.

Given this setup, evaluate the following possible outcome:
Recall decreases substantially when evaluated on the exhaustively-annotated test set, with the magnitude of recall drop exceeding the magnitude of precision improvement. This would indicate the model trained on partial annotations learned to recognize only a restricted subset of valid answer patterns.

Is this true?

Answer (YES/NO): NO